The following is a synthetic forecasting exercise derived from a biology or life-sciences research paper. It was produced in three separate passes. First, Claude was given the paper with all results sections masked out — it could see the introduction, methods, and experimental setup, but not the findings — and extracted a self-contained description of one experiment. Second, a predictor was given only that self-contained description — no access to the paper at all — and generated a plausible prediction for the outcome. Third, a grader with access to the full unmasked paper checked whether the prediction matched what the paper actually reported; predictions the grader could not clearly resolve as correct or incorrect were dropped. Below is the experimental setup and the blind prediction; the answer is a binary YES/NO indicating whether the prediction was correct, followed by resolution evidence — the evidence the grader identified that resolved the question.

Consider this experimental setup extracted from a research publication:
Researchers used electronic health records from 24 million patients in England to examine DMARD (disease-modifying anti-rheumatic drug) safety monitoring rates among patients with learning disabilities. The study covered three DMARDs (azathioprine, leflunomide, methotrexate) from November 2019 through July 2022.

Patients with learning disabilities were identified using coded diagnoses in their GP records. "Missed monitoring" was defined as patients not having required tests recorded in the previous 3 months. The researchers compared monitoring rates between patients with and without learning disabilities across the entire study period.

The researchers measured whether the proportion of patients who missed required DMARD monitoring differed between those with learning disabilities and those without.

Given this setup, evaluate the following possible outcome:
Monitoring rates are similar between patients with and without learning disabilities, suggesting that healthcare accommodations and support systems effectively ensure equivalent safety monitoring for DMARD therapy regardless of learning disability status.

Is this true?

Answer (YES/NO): NO